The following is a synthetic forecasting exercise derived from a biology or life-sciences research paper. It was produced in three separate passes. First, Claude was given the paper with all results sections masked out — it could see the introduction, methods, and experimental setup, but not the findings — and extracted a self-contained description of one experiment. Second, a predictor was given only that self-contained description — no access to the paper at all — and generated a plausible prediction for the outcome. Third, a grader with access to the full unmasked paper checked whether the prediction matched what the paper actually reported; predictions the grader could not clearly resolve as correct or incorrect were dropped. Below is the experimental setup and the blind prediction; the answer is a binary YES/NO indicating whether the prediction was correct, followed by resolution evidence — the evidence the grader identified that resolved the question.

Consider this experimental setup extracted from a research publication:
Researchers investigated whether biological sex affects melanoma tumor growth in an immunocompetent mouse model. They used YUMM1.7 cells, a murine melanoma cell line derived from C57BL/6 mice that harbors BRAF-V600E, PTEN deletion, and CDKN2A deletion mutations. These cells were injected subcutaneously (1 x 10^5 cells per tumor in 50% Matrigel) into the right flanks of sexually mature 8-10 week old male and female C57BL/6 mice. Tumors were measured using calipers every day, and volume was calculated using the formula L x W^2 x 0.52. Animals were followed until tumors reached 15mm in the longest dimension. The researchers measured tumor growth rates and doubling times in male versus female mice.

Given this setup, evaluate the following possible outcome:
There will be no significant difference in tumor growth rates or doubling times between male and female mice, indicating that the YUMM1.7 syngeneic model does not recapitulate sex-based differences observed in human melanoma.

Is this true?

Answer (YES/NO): NO